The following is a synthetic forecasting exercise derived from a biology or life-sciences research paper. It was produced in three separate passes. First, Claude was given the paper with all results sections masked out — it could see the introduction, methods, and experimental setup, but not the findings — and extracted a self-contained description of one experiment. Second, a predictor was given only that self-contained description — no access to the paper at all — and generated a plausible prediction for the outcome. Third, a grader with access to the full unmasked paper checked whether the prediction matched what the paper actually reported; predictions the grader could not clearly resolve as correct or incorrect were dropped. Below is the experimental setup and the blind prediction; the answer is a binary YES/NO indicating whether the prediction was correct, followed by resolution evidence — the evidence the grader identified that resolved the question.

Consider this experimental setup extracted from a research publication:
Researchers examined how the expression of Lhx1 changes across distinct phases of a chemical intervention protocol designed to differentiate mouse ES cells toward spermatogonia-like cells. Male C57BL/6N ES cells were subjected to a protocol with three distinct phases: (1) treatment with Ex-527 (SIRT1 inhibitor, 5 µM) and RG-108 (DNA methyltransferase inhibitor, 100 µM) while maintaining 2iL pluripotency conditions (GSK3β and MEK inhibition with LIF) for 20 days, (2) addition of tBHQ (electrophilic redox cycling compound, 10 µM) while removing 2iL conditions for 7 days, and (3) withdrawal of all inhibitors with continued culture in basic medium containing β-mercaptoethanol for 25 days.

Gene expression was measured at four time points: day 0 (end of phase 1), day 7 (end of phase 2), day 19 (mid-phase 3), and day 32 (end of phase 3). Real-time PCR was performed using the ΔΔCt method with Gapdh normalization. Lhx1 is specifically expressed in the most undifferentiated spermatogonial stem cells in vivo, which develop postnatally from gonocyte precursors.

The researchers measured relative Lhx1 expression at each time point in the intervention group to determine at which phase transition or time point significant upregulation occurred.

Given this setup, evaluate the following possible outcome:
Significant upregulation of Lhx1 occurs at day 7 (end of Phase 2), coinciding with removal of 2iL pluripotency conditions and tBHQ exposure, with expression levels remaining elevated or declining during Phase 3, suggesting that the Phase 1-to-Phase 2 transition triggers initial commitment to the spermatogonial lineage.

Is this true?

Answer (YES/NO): NO